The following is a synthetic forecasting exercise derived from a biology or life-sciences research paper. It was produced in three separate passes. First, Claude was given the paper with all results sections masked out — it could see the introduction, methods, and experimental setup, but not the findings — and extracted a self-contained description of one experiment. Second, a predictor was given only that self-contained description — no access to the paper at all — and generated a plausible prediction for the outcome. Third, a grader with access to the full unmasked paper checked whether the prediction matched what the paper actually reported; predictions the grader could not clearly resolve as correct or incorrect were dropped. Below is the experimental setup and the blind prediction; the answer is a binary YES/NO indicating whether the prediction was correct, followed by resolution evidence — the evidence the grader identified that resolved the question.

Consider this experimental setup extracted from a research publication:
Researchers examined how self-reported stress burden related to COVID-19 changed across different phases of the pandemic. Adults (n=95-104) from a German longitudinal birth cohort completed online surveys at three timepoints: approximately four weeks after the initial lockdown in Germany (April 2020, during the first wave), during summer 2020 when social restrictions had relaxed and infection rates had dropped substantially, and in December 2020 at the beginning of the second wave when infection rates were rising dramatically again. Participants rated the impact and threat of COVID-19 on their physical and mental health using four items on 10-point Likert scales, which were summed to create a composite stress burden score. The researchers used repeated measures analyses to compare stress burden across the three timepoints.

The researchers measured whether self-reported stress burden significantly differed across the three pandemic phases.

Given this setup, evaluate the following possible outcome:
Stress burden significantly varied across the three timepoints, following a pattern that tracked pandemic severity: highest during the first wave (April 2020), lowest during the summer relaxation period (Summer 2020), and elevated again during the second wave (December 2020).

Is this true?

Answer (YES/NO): NO